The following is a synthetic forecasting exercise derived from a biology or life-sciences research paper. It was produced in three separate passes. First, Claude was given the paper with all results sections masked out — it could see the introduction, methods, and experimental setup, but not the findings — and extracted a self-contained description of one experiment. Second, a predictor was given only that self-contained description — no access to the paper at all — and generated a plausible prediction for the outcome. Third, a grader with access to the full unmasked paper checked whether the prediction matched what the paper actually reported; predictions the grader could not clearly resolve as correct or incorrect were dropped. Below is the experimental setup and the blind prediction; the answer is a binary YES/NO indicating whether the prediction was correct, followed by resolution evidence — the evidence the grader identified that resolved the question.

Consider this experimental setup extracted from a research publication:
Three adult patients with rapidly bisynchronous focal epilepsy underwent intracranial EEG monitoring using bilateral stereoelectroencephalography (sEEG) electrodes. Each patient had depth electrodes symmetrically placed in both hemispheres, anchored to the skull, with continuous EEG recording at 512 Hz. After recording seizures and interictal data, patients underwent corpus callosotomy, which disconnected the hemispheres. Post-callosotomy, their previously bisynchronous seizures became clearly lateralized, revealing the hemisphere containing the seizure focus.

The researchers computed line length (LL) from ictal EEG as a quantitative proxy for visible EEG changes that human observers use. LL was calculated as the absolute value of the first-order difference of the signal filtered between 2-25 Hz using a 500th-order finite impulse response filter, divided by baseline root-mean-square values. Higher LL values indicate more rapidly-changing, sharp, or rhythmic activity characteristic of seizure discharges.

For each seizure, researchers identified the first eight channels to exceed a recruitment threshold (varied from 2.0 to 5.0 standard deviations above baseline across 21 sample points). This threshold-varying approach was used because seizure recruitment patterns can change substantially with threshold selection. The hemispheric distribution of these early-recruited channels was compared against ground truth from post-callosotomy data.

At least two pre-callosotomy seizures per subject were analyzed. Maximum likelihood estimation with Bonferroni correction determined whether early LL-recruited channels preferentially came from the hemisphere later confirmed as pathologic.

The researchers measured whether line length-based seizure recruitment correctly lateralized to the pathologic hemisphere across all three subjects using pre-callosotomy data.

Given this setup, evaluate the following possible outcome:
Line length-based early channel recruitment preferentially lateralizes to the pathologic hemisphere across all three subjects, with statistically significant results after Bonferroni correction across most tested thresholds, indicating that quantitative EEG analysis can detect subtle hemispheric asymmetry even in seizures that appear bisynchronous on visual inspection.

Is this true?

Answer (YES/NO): NO